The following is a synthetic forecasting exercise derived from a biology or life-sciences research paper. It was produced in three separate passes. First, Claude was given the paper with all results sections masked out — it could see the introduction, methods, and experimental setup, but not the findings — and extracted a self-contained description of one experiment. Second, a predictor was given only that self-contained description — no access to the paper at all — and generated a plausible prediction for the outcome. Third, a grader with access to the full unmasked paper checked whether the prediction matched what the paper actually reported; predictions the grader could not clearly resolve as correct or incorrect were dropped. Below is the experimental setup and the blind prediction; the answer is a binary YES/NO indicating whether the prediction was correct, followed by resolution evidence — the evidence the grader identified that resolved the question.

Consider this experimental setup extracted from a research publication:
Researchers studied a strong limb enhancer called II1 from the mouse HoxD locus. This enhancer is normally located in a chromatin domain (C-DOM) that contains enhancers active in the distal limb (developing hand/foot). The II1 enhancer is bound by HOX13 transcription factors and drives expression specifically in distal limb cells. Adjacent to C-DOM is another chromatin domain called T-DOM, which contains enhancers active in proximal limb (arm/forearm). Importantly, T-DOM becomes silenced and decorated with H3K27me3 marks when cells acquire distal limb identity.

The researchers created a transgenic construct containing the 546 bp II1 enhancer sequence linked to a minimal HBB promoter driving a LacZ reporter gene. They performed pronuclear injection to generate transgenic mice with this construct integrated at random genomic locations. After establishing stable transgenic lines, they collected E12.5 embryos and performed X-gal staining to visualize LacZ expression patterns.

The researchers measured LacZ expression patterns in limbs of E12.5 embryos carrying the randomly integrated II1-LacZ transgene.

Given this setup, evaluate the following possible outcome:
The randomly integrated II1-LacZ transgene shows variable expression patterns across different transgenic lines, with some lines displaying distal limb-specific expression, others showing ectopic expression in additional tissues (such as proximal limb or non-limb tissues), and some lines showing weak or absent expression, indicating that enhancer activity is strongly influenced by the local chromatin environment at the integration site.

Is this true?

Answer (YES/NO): NO